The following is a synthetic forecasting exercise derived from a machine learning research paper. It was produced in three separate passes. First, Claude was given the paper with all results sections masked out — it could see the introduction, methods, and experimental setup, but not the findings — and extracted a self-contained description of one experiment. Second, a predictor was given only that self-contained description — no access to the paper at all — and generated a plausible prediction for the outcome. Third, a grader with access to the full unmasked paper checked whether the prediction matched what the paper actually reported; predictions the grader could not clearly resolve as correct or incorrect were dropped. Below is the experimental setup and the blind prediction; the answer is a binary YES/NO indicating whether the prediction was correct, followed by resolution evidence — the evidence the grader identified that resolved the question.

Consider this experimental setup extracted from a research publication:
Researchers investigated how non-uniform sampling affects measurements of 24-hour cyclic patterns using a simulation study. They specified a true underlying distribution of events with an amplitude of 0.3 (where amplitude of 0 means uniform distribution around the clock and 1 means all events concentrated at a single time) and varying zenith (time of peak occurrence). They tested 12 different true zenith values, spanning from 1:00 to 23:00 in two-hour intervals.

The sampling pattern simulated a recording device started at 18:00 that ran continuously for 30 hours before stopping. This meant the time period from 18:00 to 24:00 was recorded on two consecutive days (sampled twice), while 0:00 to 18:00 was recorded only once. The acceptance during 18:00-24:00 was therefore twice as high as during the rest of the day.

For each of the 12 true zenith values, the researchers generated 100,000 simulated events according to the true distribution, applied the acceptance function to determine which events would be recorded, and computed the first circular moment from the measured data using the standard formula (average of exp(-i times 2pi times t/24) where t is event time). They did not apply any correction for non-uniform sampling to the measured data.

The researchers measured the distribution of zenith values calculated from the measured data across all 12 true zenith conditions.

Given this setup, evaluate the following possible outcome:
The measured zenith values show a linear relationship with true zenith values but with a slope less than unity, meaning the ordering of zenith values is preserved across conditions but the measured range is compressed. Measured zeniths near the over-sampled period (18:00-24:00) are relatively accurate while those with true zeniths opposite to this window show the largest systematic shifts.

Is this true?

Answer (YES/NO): NO